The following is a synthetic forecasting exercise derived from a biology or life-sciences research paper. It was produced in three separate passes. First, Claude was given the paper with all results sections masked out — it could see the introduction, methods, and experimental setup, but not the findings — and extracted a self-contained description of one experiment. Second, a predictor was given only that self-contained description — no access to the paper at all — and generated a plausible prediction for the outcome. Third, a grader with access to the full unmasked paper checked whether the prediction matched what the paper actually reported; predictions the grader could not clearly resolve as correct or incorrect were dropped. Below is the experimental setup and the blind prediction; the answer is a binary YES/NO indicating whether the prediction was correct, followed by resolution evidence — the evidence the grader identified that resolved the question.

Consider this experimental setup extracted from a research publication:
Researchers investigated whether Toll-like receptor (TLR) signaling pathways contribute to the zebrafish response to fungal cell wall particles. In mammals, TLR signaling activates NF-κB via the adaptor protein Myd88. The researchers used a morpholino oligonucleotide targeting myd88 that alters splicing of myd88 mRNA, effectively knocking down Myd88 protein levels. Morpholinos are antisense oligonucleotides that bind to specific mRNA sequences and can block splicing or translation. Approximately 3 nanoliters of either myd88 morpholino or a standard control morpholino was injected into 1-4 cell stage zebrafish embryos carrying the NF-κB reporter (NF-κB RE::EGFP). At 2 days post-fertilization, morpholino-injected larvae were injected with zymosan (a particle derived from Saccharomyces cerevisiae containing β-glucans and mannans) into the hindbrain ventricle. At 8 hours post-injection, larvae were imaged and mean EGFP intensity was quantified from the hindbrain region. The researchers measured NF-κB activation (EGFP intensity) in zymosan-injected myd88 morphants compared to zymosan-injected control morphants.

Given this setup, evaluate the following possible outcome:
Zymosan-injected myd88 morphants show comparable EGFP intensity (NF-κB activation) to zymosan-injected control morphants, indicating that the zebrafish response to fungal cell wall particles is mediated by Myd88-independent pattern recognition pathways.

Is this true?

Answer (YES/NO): NO